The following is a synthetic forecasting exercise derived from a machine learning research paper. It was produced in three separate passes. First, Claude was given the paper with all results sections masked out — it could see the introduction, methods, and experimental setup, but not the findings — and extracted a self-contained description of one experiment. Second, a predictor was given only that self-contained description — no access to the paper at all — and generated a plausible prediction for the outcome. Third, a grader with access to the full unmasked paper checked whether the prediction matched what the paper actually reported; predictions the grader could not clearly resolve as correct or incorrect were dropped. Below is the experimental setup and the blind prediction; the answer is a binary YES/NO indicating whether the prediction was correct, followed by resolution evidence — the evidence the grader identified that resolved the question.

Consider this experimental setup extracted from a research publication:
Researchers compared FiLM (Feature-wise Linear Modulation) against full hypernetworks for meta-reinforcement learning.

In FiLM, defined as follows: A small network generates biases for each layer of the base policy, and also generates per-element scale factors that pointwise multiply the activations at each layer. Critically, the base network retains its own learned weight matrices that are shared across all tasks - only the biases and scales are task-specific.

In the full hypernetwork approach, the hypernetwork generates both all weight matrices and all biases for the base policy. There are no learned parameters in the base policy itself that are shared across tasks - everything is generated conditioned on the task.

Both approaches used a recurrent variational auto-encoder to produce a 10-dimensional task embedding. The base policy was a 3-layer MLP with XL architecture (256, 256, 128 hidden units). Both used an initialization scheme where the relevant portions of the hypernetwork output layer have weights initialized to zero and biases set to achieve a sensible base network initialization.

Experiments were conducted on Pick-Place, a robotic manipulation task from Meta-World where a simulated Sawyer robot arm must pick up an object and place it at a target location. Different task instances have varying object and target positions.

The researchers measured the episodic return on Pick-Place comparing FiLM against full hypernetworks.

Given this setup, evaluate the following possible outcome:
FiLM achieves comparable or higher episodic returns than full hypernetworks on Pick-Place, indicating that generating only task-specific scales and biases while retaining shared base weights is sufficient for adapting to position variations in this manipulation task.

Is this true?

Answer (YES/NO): YES